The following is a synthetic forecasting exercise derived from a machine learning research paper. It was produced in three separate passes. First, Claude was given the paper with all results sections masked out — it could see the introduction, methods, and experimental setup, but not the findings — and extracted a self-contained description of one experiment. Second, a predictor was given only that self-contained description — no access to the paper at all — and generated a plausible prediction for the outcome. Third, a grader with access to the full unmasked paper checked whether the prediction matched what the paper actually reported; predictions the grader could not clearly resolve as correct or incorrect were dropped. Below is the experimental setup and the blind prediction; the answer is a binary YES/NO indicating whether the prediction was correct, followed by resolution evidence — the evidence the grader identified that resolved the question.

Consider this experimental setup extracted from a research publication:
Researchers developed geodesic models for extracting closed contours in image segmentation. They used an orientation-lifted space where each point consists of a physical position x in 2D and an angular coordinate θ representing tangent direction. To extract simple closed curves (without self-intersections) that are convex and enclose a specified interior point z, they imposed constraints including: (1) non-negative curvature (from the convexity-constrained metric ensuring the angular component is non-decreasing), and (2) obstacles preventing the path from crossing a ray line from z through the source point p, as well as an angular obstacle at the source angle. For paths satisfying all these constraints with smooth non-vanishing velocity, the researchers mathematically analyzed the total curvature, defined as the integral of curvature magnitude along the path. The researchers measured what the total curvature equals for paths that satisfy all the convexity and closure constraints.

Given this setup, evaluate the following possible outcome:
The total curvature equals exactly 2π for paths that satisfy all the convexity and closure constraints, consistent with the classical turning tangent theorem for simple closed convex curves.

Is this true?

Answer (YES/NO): YES